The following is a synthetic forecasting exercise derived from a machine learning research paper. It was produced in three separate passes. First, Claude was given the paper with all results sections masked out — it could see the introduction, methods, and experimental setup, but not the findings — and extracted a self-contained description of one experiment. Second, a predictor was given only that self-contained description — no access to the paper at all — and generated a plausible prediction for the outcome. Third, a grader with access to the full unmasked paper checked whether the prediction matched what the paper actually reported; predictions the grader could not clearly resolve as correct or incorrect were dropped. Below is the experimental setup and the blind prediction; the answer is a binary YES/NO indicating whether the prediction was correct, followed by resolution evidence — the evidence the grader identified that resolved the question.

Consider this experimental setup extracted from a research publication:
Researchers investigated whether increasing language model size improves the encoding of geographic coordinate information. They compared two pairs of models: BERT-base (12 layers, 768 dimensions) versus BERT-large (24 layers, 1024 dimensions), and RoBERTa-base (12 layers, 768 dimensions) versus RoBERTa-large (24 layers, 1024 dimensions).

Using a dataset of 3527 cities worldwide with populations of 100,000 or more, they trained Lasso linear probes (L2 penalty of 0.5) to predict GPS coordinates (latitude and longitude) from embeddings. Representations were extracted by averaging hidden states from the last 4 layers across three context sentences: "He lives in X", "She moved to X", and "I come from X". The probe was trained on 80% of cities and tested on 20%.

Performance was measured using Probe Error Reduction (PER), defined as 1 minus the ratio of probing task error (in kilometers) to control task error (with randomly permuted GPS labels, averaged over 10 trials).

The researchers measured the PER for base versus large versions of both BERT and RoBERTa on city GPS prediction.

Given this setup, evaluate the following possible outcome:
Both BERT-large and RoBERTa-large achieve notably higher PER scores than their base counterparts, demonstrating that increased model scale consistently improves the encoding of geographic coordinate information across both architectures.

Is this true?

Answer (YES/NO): YES